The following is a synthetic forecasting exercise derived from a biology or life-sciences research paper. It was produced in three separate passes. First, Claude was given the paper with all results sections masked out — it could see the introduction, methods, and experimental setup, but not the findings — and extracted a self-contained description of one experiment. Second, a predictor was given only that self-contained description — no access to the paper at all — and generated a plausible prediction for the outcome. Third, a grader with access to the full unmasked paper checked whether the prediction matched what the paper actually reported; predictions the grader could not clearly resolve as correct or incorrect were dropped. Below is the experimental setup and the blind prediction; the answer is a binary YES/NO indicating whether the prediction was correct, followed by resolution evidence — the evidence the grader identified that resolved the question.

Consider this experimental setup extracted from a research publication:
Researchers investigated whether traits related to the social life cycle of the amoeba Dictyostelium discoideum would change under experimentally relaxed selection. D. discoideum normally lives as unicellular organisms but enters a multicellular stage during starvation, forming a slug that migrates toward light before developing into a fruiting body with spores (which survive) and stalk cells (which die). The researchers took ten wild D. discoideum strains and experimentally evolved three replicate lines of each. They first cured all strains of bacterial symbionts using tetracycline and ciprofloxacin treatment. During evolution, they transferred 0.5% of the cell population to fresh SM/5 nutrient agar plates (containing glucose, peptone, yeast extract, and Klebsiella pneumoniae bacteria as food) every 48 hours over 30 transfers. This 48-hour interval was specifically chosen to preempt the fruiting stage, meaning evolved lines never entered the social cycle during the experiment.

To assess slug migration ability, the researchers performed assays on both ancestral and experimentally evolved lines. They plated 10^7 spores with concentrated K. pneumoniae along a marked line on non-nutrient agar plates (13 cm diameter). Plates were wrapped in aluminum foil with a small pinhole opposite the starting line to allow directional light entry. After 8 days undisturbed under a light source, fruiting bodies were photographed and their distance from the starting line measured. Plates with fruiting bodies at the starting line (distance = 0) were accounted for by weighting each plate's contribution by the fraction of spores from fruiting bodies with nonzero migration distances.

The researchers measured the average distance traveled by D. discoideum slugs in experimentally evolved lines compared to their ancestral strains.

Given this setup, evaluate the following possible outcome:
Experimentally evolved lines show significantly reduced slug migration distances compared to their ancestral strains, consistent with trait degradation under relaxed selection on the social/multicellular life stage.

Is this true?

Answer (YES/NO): YES